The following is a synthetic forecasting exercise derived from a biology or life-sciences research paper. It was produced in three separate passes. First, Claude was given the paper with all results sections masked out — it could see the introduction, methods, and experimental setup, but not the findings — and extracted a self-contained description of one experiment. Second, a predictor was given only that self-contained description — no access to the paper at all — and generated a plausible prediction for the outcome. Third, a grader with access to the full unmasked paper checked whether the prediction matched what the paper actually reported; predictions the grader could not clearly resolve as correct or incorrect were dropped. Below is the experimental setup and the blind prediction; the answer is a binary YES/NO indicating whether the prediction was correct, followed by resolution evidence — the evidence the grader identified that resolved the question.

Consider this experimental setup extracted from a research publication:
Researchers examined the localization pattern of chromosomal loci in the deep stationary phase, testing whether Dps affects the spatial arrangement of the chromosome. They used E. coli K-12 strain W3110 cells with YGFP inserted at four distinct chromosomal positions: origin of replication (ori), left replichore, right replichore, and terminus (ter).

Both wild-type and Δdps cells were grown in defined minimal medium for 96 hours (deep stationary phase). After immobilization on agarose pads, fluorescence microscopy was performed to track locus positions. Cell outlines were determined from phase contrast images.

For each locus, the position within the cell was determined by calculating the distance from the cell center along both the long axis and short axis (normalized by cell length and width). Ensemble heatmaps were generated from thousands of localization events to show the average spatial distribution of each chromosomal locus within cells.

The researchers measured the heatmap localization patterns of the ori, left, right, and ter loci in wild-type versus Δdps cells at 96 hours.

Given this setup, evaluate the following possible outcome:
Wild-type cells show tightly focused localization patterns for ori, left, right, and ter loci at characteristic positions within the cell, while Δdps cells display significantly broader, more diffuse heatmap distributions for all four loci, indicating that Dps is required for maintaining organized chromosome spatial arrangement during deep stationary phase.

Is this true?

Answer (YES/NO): NO